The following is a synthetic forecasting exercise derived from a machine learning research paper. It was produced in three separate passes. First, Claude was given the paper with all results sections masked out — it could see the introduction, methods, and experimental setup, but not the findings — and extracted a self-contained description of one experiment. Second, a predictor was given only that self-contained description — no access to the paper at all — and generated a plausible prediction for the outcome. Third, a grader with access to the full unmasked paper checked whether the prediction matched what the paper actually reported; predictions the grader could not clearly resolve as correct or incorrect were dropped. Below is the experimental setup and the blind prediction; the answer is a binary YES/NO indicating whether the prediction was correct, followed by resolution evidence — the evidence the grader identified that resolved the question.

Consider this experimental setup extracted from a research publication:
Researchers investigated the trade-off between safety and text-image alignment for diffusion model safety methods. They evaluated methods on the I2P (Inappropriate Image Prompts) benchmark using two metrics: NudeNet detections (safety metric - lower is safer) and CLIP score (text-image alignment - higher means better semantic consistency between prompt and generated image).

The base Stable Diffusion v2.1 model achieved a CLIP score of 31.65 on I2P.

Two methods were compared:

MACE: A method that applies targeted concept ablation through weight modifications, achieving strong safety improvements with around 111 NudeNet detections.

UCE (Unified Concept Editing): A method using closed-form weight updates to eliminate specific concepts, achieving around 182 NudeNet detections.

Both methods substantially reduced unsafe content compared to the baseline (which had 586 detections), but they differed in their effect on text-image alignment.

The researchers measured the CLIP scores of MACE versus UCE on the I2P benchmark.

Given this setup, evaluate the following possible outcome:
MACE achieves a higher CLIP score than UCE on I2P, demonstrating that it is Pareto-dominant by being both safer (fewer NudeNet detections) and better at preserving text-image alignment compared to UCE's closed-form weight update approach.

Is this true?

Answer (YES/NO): NO